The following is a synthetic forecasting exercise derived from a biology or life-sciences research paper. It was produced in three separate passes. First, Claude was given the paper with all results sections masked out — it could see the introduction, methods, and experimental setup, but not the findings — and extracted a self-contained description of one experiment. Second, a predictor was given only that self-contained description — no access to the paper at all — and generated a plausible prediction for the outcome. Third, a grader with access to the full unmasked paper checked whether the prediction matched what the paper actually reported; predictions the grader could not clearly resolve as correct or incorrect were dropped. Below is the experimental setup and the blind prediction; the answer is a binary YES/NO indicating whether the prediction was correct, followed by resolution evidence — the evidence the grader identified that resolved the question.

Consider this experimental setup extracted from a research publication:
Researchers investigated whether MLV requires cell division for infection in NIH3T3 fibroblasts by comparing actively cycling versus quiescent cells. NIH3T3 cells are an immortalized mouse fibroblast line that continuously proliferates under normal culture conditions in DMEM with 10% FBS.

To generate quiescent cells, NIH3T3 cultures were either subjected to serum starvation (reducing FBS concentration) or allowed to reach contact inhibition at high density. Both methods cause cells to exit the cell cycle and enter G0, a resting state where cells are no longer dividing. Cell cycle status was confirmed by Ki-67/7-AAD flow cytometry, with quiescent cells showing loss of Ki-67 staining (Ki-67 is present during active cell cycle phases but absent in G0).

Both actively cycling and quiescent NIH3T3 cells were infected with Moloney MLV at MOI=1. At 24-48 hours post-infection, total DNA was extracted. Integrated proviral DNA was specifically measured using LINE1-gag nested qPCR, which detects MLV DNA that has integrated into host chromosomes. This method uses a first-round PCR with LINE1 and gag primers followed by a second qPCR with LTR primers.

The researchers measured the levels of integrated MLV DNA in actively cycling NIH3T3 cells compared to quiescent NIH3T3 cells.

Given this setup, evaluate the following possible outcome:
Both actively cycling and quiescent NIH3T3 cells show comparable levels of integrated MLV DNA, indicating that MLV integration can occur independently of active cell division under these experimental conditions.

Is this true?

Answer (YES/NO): NO